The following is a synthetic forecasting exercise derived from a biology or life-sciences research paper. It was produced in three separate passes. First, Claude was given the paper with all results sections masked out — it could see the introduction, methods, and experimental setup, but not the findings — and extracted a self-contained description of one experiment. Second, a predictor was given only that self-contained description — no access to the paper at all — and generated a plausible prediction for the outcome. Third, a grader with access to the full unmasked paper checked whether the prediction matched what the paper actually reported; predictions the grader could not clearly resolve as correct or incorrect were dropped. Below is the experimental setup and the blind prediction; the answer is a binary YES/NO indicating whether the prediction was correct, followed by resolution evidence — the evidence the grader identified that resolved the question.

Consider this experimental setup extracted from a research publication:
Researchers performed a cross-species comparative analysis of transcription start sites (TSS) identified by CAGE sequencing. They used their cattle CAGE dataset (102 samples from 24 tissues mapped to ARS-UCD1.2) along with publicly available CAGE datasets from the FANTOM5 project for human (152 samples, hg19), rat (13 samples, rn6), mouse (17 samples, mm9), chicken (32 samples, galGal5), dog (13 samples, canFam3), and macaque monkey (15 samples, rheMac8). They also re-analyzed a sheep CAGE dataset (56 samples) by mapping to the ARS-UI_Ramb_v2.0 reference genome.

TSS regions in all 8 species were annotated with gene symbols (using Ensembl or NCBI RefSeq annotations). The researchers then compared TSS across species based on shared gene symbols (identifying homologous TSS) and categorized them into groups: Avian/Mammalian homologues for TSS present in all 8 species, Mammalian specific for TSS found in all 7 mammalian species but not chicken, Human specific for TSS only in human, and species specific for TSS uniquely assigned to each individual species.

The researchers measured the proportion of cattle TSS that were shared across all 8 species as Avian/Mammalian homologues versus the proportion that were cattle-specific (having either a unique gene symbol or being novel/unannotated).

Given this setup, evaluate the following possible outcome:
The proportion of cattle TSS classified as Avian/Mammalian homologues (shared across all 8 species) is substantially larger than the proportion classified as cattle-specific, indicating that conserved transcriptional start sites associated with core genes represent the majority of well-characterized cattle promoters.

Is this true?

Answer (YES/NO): NO